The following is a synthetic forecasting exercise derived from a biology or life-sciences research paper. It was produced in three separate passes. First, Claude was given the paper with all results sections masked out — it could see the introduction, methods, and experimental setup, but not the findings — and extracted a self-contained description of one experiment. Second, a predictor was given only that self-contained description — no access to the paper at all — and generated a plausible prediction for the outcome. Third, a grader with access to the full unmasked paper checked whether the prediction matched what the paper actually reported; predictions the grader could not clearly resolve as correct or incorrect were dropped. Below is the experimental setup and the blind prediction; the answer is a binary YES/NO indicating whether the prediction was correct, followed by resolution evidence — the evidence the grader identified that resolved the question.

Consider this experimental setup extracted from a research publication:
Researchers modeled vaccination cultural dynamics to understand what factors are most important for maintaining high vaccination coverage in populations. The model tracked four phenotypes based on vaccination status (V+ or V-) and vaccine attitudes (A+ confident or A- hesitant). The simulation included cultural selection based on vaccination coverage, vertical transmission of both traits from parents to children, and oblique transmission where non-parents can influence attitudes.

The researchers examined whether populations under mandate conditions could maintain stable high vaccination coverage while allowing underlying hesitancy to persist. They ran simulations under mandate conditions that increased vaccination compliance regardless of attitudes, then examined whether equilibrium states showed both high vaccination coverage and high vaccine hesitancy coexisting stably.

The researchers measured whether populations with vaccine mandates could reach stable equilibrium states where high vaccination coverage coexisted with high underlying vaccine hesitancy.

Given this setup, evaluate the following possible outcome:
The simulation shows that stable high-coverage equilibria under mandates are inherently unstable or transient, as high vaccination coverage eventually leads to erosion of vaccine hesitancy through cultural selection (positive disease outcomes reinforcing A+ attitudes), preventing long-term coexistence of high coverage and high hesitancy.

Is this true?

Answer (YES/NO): NO